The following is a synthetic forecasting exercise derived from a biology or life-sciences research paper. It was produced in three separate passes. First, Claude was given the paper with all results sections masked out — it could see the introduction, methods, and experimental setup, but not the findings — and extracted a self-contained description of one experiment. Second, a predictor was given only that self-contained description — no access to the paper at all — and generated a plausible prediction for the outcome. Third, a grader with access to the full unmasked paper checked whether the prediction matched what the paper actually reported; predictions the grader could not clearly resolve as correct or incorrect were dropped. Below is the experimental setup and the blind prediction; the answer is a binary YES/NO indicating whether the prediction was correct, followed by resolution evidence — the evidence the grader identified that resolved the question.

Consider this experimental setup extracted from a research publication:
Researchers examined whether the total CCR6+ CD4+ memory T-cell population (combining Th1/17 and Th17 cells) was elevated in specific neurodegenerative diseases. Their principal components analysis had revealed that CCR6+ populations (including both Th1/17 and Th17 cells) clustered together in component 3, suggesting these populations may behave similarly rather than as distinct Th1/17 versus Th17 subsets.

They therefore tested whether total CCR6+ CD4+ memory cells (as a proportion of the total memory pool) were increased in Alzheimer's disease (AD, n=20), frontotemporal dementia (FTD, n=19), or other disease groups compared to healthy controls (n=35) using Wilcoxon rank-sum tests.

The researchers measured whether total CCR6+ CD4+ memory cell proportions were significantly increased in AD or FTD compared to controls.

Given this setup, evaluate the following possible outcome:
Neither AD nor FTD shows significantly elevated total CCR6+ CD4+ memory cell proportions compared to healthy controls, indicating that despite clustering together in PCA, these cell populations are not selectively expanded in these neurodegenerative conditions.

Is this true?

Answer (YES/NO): NO